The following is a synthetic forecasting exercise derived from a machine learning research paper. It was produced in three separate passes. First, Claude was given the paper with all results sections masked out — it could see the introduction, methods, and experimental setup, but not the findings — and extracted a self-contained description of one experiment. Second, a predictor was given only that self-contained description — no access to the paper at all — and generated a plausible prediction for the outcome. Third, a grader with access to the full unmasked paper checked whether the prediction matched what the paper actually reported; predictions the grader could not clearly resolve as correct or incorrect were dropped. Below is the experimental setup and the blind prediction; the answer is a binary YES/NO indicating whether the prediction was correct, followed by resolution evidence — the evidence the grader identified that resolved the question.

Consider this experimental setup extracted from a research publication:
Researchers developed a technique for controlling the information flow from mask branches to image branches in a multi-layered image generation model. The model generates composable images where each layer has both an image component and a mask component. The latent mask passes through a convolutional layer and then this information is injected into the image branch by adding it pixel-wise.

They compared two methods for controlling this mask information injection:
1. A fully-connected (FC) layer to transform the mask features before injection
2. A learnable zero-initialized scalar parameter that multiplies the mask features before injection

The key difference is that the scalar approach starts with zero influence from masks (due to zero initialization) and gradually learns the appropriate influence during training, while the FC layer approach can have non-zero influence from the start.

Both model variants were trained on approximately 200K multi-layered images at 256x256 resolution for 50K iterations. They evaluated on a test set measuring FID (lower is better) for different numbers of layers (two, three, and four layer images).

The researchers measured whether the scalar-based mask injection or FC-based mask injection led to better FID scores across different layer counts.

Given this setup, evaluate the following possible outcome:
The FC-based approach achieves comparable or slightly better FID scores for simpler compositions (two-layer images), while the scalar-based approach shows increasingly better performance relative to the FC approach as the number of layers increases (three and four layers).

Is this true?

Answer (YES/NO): YES